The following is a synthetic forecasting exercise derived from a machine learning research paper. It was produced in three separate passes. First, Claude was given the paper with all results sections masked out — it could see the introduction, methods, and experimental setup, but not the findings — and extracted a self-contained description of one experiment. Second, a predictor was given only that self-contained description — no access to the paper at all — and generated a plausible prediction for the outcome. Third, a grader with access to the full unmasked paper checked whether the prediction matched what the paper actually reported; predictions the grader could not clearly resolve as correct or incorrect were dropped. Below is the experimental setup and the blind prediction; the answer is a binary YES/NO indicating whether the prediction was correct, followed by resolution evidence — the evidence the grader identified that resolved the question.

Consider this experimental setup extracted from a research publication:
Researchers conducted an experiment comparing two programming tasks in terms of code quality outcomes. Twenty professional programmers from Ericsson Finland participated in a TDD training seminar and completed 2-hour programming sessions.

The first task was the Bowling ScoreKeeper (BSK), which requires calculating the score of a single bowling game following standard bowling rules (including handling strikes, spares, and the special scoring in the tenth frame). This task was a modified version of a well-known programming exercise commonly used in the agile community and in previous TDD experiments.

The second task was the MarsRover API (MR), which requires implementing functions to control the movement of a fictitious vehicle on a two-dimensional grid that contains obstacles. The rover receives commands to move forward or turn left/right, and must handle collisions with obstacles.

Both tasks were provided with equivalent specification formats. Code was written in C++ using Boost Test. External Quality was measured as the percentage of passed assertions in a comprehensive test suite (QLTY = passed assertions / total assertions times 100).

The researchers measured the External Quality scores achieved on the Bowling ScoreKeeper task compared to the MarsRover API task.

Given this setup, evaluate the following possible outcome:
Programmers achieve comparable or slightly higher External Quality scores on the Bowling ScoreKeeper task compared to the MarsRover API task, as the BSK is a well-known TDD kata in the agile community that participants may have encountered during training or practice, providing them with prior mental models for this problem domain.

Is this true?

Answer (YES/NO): NO